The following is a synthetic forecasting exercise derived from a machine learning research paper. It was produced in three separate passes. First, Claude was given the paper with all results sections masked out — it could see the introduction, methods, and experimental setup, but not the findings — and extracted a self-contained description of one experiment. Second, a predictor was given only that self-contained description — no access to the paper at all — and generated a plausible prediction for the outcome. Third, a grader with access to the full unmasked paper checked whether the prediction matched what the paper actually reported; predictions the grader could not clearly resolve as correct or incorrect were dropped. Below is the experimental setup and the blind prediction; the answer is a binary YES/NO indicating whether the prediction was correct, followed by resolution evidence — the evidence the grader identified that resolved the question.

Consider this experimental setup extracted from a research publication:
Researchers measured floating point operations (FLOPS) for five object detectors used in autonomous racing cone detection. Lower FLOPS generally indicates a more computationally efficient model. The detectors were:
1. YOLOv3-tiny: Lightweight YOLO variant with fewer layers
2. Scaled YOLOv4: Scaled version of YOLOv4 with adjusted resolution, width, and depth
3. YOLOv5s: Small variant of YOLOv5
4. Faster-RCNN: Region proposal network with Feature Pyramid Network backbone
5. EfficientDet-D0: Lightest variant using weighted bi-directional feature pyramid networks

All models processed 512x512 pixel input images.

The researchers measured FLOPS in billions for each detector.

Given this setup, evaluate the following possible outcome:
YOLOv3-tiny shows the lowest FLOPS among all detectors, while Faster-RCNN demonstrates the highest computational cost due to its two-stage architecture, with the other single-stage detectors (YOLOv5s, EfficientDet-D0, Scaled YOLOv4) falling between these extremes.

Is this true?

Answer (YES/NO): NO